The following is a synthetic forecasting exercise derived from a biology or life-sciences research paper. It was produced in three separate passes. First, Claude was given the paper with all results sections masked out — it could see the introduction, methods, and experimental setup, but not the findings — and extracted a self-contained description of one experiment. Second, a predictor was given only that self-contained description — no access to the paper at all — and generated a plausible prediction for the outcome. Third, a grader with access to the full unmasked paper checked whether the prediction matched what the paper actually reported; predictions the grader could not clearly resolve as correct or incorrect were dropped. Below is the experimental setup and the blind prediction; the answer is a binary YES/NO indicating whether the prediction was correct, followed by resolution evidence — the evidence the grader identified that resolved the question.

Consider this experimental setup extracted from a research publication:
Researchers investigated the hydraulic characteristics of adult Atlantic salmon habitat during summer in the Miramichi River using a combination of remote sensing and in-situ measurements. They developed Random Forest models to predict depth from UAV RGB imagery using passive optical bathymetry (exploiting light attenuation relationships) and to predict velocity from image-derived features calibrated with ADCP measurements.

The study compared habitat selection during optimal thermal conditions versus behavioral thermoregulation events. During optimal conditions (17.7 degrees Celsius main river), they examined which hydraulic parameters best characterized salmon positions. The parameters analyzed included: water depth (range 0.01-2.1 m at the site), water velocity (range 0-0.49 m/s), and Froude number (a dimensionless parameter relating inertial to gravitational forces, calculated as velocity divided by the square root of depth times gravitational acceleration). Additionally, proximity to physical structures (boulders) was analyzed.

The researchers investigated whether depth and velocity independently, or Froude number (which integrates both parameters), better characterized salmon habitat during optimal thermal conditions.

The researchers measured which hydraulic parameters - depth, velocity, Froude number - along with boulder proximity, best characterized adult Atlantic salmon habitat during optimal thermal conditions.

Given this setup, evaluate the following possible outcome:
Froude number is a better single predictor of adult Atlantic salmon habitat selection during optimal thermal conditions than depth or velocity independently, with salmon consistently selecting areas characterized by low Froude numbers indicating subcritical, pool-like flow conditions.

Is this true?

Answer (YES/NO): NO